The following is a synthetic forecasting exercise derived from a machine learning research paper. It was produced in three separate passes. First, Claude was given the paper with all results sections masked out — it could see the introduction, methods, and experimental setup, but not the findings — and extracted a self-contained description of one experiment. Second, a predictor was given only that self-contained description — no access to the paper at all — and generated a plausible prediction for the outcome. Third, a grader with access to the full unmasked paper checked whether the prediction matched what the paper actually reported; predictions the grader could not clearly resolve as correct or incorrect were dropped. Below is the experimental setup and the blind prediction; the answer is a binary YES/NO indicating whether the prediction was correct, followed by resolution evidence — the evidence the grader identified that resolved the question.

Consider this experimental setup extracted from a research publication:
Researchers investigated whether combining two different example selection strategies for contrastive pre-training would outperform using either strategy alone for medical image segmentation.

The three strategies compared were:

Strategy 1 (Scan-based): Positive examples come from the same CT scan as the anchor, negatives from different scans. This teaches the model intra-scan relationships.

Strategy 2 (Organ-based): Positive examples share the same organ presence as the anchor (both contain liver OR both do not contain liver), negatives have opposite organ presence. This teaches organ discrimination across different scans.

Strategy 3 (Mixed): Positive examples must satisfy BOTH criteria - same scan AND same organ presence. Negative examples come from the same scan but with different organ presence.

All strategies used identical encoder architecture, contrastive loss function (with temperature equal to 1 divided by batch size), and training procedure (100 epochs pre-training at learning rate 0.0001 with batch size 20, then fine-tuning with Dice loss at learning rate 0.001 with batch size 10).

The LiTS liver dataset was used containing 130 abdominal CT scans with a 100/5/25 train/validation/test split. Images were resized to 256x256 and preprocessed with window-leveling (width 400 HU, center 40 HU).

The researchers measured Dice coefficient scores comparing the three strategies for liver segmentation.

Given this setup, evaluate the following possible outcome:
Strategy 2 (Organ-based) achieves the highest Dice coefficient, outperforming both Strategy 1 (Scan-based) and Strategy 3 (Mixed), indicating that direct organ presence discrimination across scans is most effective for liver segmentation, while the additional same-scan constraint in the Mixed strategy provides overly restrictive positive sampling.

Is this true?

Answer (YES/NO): NO